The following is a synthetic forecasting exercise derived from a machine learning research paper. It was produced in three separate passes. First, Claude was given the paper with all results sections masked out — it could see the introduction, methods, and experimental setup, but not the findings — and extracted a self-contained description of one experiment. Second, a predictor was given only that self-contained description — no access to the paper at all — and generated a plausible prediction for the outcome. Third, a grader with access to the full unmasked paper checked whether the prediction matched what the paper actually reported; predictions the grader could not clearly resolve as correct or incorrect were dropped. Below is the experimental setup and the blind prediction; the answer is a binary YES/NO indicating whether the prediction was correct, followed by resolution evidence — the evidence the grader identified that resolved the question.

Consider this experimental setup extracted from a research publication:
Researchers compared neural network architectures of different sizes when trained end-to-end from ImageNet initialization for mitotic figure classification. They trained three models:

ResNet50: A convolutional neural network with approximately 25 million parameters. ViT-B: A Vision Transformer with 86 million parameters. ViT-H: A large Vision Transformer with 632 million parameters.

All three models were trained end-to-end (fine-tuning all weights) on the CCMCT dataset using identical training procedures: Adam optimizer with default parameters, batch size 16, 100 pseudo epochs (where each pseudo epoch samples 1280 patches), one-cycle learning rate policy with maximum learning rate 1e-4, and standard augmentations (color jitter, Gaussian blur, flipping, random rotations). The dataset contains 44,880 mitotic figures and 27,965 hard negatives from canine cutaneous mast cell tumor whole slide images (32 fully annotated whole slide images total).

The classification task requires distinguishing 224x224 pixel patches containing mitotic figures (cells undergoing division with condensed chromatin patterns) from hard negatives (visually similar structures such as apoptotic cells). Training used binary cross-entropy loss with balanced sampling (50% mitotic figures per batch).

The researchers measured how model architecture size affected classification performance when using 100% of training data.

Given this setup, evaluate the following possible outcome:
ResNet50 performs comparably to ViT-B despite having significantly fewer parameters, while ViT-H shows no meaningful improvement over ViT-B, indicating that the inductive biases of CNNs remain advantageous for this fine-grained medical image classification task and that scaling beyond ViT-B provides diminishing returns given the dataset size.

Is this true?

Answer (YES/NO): NO